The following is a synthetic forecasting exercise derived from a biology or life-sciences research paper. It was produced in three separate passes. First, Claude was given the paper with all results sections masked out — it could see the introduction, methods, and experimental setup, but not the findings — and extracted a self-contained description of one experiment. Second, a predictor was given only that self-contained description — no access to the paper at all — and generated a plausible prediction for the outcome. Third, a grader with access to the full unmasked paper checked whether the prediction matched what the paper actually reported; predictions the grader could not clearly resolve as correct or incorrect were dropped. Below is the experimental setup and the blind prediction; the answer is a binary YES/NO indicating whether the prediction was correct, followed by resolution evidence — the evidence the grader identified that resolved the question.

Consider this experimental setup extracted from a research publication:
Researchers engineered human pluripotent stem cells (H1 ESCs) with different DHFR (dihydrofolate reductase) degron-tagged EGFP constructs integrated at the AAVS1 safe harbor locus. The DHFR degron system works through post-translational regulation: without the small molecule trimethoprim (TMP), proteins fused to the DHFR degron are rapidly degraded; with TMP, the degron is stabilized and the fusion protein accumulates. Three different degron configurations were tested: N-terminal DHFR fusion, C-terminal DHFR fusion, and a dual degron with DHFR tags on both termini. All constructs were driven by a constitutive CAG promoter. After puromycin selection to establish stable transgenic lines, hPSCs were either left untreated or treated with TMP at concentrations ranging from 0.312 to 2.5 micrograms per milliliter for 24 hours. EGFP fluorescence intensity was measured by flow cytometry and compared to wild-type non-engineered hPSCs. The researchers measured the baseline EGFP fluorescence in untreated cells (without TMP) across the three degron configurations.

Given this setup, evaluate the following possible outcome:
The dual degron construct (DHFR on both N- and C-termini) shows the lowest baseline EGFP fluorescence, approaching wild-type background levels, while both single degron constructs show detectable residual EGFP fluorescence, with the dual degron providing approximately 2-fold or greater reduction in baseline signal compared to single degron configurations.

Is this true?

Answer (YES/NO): NO